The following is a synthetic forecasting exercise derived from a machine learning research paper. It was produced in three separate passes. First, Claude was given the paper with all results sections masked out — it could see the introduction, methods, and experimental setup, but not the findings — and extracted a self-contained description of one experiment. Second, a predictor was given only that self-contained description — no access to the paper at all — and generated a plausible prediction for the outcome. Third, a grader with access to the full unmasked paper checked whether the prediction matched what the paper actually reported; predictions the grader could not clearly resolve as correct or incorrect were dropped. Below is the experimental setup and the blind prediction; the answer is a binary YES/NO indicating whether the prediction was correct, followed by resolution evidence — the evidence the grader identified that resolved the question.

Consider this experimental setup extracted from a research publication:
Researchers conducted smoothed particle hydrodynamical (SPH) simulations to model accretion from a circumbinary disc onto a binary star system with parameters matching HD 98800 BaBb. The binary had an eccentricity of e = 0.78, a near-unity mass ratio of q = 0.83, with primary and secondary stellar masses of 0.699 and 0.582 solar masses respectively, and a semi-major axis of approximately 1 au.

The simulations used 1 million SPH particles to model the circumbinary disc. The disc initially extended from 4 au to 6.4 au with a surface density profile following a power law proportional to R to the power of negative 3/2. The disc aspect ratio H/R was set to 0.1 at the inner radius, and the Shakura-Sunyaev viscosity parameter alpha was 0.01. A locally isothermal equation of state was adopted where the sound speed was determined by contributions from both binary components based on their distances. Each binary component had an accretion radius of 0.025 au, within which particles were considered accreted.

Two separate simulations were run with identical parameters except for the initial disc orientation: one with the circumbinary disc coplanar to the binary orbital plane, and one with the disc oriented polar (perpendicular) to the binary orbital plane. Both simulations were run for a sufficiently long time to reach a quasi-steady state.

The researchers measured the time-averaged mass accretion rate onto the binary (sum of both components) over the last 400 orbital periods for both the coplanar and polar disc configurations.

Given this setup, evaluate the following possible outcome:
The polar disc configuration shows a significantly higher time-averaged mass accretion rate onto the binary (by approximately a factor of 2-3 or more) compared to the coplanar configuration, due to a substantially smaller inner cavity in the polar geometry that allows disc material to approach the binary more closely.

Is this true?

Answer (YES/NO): NO